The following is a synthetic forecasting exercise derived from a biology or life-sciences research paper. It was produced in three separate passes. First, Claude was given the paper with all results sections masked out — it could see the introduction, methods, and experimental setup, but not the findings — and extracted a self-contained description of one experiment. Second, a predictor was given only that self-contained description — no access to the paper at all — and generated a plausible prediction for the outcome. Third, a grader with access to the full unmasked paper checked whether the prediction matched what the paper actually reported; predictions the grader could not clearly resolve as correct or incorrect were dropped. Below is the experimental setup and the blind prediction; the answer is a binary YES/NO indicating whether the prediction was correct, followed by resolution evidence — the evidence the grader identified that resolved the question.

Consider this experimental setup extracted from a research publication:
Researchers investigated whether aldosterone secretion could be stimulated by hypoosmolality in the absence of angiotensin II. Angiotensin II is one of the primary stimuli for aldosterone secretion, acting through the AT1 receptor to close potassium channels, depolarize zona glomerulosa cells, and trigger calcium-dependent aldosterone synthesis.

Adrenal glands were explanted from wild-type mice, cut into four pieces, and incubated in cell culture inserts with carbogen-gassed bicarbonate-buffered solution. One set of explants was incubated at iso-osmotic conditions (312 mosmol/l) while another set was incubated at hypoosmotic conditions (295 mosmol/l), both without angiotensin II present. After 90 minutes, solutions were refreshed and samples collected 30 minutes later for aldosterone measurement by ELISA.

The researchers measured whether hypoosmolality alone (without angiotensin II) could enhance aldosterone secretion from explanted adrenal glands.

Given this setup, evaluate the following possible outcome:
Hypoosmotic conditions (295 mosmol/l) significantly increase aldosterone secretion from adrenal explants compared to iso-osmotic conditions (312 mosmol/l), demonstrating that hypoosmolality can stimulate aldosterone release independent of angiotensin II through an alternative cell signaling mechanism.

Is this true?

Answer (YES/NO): NO